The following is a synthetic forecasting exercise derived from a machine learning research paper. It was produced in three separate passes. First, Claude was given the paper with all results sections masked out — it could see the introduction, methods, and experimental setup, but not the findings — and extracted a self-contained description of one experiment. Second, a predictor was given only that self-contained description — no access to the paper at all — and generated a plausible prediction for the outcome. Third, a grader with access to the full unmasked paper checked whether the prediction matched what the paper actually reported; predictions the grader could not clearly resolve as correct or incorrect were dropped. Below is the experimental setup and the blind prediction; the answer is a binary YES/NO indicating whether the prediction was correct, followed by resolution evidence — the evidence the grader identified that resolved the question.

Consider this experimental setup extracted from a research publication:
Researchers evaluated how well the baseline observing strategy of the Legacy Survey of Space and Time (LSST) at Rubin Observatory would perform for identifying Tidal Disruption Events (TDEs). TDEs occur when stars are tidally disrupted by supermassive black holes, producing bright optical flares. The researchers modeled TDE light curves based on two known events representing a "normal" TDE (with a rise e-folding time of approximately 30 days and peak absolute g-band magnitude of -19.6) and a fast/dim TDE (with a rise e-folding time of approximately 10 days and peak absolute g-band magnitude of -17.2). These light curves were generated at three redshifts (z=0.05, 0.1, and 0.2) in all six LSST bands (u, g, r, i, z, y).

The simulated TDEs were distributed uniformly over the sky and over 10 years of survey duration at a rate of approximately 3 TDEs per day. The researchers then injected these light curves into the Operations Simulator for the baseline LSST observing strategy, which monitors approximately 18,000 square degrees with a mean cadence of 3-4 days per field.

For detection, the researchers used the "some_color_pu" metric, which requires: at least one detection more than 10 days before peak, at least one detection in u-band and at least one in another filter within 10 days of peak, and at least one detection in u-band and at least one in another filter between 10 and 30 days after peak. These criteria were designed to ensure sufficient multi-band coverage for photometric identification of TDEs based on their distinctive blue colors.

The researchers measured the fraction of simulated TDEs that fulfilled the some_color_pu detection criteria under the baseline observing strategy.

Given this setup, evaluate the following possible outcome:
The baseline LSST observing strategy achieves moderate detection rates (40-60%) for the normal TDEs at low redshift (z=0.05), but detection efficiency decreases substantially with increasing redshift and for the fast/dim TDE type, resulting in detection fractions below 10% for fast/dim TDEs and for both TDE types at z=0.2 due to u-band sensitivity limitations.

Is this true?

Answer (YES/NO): NO